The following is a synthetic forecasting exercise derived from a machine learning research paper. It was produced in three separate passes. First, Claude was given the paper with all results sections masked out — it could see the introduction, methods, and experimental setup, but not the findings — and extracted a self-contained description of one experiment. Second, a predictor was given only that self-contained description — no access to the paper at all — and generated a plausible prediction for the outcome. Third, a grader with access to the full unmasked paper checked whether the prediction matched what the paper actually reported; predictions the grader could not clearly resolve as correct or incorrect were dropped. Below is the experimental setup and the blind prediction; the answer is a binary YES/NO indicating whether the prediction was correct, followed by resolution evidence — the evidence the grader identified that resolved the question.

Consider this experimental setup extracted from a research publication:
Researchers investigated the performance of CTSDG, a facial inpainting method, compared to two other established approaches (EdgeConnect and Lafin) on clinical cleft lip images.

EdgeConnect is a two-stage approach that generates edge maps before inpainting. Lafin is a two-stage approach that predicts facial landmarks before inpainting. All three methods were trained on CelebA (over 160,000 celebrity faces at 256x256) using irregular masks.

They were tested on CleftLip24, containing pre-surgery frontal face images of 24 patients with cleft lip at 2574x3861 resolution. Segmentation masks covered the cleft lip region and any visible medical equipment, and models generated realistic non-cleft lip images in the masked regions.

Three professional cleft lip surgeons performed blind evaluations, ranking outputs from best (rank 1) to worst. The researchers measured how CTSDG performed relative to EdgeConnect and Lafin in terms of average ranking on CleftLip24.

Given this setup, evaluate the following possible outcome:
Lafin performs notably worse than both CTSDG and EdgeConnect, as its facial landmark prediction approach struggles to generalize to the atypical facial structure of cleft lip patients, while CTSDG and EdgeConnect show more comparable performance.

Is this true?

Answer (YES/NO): NO